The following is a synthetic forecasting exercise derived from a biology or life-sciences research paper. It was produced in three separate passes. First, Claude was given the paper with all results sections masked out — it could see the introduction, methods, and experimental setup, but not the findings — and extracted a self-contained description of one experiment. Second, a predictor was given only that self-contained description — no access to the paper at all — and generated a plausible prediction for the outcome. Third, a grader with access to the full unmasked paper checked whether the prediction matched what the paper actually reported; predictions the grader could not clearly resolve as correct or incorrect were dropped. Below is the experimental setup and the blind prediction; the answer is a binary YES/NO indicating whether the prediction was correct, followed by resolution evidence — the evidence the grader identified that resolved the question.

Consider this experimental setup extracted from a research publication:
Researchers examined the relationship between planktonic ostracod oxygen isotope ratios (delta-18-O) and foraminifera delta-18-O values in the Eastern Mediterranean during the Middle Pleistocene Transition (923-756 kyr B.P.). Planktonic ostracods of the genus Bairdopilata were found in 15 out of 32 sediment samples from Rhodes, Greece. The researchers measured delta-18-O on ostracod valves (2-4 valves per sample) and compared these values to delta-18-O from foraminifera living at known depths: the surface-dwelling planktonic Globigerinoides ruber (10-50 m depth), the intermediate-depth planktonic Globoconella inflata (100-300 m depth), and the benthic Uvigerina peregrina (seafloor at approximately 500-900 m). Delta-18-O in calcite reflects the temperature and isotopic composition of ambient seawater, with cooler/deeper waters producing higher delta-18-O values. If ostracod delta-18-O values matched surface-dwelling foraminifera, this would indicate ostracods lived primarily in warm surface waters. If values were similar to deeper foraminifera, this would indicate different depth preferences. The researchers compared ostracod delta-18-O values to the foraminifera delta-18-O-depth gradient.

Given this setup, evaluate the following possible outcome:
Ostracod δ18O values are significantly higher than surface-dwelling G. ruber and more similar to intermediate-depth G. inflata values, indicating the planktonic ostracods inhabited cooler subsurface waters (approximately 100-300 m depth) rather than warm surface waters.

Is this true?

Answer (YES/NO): NO